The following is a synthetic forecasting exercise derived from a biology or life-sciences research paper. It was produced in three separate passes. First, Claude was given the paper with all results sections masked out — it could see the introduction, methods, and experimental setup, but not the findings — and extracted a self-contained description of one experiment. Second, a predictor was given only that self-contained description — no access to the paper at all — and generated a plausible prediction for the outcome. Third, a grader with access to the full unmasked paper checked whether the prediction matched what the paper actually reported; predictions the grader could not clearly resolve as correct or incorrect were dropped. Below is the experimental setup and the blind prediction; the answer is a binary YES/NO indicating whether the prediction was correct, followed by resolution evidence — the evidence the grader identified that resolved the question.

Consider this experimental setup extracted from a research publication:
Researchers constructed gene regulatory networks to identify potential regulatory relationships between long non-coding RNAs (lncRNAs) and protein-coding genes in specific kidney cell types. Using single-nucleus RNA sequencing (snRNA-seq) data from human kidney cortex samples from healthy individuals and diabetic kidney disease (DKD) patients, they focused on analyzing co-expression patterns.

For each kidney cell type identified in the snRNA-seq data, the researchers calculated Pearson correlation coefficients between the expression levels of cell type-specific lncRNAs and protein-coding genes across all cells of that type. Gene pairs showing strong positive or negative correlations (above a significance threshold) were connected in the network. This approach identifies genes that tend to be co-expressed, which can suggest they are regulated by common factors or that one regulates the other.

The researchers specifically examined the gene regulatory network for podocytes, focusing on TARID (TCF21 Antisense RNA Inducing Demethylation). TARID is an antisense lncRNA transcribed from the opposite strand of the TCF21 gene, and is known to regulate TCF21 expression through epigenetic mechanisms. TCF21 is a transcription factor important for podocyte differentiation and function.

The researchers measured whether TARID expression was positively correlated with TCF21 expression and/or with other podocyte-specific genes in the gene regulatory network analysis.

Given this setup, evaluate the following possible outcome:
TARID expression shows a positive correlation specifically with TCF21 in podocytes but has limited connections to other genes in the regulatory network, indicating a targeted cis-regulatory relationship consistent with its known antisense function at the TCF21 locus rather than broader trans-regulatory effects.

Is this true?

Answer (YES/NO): NO